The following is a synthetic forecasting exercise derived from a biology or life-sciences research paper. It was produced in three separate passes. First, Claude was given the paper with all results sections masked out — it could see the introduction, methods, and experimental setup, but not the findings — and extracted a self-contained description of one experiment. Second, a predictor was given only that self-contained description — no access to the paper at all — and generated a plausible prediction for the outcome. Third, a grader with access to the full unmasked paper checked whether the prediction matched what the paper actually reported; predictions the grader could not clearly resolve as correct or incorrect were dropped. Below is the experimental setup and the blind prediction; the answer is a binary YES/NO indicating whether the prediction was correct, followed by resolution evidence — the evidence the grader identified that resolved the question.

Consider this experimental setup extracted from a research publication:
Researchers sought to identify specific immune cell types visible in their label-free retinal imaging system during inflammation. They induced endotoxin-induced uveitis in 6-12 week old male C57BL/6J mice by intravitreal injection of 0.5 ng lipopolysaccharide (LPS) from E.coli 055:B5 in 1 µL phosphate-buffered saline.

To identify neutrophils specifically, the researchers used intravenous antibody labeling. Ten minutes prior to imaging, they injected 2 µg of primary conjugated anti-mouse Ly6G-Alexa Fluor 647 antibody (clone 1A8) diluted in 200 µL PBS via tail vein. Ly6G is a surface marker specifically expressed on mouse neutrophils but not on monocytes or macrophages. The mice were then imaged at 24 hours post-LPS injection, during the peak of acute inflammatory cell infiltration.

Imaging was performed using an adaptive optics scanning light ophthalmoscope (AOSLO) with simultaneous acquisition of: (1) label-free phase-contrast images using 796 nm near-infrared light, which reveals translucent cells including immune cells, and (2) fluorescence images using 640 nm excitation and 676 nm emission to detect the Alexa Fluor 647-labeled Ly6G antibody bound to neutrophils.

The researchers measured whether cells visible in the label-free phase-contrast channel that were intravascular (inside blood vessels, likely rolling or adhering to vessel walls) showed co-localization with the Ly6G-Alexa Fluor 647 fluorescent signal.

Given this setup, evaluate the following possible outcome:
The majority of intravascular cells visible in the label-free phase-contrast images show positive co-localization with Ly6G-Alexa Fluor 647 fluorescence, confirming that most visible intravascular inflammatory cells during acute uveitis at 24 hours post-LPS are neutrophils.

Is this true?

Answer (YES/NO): YES